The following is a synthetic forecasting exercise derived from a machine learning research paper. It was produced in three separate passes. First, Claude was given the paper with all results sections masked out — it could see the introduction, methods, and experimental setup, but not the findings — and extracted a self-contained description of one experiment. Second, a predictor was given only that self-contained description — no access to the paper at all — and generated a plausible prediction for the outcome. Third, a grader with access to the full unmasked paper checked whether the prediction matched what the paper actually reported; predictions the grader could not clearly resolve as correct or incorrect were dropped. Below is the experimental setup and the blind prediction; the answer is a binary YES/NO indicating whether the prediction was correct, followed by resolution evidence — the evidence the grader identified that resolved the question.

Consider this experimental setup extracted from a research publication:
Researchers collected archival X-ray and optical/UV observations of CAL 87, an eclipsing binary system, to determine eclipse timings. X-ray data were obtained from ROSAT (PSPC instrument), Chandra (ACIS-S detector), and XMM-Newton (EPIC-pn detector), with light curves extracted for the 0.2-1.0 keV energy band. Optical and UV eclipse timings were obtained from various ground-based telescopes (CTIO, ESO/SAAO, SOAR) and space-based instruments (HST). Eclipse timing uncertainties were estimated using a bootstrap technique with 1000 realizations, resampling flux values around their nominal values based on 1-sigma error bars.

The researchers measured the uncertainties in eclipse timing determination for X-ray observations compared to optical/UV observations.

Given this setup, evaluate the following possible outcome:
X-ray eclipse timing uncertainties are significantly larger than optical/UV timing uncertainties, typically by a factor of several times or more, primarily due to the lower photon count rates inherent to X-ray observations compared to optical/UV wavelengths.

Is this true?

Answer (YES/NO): NO